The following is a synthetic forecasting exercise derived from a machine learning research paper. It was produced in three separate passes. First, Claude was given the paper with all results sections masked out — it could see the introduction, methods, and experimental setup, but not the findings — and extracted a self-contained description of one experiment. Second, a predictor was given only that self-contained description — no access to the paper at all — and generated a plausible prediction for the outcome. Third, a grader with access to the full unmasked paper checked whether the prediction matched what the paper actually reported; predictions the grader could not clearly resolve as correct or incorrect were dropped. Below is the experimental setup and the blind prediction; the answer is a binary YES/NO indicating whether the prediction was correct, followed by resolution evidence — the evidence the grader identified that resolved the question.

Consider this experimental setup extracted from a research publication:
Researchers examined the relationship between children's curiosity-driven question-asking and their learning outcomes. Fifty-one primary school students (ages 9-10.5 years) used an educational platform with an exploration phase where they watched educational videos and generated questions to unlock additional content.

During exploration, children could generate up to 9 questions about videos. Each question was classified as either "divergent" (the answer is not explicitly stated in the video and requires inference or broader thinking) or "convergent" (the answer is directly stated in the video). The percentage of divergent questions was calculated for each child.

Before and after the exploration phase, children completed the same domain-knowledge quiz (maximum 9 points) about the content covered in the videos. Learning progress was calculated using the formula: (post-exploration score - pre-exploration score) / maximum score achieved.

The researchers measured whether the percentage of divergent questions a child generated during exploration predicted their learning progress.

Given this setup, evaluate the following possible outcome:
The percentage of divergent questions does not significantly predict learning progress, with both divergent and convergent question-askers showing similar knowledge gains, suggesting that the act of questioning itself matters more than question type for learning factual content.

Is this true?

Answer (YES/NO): NO